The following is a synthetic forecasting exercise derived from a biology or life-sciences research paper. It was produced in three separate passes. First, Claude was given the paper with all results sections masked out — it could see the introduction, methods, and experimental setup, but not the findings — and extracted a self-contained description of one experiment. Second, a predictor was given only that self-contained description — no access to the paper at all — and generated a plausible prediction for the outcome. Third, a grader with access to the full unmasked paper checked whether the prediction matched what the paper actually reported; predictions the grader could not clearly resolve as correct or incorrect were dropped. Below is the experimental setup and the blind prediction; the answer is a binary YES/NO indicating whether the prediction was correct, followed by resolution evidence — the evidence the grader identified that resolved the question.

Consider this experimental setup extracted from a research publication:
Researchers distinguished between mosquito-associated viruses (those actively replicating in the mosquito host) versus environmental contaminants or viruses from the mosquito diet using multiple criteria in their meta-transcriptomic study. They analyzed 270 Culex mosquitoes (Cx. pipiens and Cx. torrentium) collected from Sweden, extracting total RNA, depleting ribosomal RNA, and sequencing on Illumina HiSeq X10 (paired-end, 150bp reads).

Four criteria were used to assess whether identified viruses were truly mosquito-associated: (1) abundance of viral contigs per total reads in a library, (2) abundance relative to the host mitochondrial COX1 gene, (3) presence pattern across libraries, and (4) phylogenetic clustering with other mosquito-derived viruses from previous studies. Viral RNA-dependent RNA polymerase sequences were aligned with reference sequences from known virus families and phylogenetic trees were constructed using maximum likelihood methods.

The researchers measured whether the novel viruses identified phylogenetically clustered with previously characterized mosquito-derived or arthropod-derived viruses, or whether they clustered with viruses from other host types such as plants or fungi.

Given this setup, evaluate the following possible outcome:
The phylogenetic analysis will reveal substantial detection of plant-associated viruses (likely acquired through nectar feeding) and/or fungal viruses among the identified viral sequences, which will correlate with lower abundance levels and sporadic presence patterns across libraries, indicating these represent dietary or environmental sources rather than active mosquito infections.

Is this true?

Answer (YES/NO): NO